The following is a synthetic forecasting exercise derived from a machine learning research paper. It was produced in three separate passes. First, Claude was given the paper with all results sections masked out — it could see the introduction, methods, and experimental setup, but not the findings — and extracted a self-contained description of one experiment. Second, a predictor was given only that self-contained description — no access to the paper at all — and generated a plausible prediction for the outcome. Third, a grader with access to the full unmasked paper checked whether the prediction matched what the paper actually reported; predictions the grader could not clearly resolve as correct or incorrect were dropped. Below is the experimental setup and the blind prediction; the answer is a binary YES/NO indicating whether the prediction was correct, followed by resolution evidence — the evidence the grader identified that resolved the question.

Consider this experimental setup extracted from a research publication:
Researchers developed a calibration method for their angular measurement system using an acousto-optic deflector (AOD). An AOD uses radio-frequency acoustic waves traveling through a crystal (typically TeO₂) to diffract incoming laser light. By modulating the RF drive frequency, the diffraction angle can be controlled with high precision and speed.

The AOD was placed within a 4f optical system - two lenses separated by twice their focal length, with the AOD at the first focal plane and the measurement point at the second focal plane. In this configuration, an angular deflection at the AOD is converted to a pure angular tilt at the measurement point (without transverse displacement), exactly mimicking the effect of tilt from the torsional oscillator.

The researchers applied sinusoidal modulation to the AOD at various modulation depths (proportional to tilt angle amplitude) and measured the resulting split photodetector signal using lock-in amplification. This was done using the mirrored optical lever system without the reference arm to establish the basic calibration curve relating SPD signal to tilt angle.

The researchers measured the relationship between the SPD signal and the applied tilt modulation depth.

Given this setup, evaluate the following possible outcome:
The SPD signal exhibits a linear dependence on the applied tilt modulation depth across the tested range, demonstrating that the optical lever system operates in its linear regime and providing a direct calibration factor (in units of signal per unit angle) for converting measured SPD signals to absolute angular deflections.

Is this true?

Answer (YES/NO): YES